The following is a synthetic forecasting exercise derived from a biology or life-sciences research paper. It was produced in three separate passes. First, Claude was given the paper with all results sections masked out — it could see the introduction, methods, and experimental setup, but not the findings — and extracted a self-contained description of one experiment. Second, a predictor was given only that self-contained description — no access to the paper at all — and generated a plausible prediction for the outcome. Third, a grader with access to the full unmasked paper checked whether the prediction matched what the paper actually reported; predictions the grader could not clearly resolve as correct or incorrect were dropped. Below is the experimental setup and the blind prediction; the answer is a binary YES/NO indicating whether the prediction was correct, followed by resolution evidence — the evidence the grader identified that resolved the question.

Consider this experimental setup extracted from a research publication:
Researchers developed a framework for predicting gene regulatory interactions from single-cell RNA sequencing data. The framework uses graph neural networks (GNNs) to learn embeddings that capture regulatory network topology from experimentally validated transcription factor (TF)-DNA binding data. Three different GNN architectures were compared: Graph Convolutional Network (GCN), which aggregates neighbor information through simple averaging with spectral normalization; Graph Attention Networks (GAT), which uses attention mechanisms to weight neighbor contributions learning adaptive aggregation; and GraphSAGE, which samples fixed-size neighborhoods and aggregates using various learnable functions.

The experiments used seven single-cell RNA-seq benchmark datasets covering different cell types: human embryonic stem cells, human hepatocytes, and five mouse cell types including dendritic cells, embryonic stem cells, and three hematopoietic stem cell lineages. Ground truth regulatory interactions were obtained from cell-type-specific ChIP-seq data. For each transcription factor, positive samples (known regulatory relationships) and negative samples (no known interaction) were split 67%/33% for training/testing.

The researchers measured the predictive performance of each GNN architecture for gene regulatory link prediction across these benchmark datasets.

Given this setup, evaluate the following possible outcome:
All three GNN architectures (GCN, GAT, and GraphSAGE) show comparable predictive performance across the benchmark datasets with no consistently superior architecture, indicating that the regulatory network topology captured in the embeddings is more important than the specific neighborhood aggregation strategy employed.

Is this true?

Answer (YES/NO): NO